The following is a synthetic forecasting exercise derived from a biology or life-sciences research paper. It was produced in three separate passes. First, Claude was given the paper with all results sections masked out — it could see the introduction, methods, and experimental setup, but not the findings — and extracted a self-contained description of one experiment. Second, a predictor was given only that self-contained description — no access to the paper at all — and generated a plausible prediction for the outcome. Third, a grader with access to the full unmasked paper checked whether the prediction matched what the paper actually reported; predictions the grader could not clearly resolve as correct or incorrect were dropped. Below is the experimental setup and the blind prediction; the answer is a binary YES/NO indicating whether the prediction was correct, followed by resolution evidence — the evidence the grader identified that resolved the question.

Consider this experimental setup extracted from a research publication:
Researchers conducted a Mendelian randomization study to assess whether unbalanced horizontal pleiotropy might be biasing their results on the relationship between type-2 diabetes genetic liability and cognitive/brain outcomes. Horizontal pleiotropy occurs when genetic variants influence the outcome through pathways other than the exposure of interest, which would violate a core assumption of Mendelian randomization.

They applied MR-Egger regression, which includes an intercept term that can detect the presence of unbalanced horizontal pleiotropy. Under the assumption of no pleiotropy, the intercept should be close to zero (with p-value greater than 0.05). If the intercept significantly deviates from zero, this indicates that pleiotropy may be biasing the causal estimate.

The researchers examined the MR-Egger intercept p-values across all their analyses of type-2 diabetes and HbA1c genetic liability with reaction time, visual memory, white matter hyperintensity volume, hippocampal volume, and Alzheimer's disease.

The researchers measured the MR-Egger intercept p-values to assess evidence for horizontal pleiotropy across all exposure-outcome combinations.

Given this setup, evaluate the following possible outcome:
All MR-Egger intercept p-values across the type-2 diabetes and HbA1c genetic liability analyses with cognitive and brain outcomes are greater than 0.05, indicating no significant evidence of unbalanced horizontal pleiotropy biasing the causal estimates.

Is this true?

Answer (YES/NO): NO